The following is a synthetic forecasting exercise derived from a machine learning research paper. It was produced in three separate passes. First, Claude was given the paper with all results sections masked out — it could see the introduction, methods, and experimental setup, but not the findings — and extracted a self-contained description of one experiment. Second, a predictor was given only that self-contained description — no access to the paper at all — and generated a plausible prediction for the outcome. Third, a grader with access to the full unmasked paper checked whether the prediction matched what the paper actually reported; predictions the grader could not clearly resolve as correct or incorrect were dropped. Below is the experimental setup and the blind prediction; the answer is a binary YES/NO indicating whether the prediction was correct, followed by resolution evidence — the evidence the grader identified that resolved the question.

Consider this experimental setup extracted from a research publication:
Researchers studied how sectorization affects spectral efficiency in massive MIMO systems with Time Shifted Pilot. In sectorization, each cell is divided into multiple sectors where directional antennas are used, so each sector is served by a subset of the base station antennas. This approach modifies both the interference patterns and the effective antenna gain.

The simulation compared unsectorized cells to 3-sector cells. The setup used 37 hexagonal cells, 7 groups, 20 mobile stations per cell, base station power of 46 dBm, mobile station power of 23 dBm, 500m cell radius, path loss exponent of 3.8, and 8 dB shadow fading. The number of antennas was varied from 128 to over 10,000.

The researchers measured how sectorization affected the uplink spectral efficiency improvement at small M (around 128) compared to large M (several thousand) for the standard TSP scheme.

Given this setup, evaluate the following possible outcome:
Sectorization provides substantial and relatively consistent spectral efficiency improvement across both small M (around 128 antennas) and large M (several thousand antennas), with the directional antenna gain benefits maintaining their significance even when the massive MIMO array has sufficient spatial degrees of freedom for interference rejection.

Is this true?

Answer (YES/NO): NO